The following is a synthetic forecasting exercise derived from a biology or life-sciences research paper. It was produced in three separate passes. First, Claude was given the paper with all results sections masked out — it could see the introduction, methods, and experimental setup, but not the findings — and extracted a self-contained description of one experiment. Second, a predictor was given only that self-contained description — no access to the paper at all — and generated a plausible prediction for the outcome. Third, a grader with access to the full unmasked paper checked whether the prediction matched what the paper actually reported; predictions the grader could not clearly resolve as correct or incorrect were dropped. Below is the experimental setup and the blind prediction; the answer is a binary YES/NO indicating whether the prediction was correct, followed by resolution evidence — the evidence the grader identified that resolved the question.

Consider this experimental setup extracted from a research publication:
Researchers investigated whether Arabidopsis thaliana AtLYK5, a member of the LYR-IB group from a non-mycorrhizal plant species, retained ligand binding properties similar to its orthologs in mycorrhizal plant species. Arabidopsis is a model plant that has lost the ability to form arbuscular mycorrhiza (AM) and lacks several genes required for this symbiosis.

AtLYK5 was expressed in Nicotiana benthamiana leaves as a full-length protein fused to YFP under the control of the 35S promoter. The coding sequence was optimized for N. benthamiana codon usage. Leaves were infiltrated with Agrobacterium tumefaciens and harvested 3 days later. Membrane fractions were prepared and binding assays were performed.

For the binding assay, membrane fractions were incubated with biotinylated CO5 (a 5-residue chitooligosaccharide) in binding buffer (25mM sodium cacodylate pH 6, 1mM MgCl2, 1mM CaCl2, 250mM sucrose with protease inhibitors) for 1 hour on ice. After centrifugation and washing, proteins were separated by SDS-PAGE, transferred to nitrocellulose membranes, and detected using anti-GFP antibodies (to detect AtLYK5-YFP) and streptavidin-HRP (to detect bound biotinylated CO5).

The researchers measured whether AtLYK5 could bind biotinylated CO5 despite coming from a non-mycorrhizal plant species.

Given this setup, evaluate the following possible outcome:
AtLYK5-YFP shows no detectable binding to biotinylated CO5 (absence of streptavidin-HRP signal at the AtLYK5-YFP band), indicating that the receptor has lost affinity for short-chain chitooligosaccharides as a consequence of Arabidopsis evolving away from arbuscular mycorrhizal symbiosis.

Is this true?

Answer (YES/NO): YES